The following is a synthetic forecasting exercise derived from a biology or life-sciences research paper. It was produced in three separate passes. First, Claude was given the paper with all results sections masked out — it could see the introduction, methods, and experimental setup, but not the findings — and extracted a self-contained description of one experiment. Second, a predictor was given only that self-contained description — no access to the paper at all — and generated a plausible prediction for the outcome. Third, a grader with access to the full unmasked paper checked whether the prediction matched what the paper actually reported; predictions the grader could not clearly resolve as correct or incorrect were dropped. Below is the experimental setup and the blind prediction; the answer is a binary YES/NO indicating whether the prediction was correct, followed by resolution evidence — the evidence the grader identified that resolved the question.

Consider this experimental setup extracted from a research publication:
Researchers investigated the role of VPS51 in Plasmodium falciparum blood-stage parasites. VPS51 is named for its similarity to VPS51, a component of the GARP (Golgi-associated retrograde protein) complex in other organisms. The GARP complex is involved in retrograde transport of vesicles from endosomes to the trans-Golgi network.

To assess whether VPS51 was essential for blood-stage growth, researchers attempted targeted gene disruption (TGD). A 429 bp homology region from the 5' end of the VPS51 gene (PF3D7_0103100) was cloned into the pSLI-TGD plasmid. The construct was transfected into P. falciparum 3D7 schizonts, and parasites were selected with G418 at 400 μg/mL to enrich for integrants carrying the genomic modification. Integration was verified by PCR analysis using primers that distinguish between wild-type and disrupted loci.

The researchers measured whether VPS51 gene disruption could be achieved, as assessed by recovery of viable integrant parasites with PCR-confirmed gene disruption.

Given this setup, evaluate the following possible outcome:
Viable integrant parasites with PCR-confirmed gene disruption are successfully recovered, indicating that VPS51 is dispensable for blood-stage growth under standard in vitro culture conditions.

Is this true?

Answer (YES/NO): YES